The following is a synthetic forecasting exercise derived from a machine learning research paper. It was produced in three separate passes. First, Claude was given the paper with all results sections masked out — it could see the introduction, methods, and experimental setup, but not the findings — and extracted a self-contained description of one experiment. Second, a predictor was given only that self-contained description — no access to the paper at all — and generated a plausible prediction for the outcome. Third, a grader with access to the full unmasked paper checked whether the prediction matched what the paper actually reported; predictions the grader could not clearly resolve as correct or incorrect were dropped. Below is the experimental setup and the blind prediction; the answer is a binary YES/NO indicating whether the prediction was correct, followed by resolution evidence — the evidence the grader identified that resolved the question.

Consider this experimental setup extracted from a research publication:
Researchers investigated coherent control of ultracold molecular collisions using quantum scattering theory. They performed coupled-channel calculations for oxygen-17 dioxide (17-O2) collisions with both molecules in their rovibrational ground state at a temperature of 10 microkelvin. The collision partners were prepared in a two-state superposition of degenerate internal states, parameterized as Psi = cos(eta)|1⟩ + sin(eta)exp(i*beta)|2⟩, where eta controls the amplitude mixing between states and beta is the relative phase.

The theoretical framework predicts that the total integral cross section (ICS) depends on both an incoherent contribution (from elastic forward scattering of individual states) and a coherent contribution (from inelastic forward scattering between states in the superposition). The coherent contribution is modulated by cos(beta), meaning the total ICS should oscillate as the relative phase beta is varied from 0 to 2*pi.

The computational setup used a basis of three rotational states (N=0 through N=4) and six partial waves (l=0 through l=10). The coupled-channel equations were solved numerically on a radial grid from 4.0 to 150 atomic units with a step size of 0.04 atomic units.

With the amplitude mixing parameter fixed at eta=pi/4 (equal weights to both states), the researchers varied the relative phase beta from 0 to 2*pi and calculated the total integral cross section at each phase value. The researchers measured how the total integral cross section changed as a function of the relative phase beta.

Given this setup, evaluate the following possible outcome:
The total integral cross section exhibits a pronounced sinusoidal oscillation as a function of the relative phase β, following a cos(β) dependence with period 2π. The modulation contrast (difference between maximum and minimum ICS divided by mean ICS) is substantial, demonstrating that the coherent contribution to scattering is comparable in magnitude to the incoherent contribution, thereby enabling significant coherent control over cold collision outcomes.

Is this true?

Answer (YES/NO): YES